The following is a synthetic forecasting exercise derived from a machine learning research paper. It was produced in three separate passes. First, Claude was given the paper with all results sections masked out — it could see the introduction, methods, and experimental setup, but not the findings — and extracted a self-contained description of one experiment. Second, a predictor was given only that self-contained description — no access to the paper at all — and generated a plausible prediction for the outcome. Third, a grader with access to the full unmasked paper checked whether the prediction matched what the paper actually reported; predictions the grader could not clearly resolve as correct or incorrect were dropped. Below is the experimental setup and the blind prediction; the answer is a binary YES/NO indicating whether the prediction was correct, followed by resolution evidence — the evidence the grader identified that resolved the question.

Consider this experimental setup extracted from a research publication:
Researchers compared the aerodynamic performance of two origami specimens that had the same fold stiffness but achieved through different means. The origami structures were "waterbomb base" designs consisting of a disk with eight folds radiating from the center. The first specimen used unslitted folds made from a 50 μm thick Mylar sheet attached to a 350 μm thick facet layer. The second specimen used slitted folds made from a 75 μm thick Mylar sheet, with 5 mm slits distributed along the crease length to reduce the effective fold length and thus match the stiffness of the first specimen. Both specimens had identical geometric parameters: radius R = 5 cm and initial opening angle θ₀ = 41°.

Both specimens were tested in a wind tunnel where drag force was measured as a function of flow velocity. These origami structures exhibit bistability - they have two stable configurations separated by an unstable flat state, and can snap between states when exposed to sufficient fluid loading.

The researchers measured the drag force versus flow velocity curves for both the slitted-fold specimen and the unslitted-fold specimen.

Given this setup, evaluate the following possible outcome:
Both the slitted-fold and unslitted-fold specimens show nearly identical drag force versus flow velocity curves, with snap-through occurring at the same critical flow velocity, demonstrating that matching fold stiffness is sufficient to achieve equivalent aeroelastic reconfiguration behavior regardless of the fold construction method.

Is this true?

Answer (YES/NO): YES